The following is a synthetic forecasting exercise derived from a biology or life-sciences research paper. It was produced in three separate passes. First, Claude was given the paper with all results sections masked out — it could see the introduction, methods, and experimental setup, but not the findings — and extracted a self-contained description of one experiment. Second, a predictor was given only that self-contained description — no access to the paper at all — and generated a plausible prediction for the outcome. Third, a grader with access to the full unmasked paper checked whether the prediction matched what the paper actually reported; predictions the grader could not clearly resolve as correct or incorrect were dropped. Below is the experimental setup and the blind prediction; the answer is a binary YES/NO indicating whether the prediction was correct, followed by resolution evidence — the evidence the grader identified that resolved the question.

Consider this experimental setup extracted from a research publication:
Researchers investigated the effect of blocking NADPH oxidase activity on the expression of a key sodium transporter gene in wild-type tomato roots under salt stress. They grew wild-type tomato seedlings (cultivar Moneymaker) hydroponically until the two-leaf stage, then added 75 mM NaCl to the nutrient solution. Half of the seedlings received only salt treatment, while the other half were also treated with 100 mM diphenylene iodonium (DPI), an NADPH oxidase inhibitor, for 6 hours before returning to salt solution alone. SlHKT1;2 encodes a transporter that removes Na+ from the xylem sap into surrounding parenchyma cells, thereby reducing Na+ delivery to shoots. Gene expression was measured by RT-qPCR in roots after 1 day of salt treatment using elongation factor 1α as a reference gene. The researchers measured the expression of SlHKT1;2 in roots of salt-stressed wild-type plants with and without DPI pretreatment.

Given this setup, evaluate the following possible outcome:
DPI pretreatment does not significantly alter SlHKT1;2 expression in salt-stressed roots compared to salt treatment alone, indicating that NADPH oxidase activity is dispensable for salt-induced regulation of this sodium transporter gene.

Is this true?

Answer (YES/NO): NO